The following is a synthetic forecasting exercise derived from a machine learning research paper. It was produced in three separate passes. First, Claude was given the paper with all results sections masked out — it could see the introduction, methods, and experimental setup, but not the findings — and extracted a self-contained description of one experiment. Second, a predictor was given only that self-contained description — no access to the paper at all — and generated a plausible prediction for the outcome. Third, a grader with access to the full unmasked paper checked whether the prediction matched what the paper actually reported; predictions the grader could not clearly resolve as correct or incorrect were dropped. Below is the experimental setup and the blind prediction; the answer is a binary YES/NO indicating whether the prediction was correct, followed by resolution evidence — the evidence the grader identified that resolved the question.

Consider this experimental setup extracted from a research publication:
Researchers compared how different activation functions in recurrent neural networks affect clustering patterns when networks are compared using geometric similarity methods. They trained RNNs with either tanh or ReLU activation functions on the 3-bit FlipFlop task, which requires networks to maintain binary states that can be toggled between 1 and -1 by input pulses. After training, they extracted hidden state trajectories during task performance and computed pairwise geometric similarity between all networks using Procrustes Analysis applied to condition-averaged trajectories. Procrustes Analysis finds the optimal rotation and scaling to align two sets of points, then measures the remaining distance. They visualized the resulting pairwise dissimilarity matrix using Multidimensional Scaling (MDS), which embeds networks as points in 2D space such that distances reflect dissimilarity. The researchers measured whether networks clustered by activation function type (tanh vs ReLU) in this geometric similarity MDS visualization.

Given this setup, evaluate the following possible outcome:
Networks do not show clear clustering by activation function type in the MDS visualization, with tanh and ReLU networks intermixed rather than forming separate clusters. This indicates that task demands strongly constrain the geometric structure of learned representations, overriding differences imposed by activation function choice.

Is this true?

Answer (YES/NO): NO